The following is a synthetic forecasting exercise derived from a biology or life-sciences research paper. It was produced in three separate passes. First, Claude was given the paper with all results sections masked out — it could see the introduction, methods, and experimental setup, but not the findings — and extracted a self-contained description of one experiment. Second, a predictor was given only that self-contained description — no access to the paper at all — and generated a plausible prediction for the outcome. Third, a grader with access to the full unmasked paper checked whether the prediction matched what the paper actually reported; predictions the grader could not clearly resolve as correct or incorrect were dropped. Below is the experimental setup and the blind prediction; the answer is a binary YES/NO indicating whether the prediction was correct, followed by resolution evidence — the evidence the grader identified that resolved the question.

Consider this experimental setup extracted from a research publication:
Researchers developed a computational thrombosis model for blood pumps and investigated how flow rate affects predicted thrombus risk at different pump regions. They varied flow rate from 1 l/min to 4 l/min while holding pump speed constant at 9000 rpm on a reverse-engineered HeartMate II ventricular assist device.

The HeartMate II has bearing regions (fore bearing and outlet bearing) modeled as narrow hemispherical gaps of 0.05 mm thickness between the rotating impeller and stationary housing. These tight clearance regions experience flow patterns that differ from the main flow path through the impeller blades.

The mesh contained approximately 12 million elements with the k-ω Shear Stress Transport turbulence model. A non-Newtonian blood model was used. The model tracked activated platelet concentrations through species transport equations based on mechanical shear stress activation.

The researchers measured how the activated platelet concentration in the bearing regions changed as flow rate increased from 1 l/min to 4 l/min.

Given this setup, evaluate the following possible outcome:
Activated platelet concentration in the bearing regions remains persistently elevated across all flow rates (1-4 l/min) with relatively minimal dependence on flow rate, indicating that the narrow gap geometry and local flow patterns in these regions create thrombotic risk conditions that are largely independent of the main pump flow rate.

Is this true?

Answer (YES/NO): NO